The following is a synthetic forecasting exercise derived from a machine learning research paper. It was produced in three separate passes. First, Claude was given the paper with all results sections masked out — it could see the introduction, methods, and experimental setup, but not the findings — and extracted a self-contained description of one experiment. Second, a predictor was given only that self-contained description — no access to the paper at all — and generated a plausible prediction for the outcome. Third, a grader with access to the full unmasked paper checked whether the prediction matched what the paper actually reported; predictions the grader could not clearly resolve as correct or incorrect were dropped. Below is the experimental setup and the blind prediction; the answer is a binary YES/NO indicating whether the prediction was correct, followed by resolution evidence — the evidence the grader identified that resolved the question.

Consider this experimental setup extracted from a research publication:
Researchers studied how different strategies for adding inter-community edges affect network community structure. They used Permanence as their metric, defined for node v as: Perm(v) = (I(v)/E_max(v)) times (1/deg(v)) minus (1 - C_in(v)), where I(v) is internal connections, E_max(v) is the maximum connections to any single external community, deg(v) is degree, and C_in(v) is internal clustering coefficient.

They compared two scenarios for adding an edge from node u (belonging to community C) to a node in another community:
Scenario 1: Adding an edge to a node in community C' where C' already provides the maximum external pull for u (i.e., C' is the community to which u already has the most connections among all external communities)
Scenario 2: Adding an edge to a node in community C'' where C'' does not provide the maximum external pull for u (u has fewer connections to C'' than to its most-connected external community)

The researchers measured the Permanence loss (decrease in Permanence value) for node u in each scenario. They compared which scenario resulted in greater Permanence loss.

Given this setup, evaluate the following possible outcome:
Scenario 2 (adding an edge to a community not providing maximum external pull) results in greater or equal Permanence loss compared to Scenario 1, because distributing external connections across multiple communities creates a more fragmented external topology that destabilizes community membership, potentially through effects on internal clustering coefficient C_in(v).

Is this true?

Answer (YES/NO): NO